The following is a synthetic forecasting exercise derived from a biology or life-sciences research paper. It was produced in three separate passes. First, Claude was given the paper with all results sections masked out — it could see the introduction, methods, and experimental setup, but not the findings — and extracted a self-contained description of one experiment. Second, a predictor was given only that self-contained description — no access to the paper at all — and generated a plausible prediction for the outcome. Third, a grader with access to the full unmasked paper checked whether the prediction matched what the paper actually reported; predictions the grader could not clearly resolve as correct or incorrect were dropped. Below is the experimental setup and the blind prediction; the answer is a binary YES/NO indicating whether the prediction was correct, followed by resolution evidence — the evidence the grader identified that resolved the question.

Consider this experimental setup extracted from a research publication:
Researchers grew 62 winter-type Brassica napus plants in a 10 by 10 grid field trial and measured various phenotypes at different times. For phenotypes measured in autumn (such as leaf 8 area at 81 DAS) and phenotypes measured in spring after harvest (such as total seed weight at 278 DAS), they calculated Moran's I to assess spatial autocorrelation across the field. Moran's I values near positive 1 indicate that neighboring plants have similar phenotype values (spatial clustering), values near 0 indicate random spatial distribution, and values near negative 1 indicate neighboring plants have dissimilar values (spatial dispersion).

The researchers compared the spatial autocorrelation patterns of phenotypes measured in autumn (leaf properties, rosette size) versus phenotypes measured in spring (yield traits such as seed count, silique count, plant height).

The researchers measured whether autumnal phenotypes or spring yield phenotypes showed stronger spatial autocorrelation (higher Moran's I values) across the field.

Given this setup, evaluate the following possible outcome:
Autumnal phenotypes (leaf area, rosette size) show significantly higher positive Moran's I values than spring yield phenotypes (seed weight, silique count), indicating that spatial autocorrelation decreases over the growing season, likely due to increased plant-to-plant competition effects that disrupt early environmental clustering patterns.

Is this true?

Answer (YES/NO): NO